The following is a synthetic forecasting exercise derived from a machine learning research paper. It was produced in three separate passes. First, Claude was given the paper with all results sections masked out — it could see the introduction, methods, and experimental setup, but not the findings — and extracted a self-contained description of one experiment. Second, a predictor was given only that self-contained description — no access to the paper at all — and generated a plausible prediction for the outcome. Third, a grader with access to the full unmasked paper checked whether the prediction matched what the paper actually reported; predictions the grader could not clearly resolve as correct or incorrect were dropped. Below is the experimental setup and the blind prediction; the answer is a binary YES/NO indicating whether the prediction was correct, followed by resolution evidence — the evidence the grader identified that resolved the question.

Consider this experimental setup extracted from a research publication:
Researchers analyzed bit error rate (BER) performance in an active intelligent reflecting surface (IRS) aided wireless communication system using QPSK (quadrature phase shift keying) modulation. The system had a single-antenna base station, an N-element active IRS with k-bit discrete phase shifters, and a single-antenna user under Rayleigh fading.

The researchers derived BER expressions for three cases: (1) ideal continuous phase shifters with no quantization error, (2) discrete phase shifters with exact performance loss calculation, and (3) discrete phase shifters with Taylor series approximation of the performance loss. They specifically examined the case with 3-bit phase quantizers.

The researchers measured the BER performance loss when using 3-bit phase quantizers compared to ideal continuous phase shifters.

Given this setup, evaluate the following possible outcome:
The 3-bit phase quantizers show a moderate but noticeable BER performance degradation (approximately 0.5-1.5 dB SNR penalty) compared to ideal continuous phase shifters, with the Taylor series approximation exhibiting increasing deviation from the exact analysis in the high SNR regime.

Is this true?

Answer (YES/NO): NO